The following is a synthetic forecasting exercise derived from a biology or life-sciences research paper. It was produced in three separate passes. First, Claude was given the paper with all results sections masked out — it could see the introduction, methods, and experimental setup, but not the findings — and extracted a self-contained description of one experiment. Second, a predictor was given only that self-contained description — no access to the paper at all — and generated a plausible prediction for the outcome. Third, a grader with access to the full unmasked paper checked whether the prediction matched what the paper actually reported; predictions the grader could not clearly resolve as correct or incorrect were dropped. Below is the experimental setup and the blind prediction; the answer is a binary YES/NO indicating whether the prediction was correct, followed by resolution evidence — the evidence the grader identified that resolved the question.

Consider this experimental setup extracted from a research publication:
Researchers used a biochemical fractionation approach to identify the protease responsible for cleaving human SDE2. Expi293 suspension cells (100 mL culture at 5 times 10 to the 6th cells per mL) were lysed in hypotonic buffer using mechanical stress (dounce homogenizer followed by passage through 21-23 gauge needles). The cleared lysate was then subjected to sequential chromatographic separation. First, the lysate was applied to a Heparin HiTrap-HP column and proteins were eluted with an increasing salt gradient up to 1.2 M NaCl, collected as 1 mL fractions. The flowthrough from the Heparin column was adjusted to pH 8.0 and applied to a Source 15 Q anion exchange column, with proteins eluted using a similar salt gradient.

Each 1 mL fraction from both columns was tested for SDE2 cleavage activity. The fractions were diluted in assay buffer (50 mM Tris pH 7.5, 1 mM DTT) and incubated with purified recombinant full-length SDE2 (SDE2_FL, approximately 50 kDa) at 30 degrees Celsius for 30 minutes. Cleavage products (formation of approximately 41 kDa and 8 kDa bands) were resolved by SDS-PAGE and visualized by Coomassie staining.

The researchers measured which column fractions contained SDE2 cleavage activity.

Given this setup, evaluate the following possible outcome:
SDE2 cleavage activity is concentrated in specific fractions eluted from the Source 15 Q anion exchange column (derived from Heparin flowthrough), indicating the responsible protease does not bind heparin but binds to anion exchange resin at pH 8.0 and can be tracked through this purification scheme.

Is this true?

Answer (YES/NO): YES